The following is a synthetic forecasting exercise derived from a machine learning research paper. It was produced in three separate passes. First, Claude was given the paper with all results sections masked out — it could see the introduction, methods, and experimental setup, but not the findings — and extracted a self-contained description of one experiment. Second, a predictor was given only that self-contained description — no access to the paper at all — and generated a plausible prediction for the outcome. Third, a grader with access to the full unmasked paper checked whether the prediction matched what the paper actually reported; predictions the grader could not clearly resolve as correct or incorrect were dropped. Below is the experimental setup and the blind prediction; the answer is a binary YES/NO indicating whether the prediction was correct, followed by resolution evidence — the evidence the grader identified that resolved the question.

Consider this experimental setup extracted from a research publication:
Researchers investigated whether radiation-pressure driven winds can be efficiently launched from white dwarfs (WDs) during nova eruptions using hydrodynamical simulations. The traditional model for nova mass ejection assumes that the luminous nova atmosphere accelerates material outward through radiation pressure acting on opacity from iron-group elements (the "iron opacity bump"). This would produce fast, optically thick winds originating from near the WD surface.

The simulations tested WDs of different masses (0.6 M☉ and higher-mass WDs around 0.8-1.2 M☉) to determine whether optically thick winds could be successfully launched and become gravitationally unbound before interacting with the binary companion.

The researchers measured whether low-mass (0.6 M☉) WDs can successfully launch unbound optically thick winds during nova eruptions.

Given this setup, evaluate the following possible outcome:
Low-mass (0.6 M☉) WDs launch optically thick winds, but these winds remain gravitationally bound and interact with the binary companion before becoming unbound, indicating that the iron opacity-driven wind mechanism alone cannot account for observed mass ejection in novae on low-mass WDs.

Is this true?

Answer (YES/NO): NO